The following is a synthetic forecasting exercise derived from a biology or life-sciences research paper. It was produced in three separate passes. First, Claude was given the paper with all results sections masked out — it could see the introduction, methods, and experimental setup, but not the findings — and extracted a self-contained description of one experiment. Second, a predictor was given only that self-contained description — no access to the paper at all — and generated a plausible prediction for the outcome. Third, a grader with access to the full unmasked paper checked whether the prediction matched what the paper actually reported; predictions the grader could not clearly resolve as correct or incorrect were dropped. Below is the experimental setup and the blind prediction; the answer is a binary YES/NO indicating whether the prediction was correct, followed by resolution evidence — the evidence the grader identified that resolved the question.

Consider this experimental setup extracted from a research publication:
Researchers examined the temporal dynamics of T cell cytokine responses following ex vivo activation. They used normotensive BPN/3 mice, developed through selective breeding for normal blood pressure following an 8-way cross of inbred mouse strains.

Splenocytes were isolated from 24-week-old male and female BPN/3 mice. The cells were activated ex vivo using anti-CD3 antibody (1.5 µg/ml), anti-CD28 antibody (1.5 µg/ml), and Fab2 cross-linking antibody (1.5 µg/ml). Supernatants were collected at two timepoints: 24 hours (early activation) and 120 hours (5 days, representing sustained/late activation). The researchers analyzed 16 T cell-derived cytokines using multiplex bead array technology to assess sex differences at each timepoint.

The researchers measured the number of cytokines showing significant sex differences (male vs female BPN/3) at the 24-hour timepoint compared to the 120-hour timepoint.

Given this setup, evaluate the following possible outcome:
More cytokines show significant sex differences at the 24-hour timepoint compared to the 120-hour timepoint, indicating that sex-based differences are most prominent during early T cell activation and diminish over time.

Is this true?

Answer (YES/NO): YES